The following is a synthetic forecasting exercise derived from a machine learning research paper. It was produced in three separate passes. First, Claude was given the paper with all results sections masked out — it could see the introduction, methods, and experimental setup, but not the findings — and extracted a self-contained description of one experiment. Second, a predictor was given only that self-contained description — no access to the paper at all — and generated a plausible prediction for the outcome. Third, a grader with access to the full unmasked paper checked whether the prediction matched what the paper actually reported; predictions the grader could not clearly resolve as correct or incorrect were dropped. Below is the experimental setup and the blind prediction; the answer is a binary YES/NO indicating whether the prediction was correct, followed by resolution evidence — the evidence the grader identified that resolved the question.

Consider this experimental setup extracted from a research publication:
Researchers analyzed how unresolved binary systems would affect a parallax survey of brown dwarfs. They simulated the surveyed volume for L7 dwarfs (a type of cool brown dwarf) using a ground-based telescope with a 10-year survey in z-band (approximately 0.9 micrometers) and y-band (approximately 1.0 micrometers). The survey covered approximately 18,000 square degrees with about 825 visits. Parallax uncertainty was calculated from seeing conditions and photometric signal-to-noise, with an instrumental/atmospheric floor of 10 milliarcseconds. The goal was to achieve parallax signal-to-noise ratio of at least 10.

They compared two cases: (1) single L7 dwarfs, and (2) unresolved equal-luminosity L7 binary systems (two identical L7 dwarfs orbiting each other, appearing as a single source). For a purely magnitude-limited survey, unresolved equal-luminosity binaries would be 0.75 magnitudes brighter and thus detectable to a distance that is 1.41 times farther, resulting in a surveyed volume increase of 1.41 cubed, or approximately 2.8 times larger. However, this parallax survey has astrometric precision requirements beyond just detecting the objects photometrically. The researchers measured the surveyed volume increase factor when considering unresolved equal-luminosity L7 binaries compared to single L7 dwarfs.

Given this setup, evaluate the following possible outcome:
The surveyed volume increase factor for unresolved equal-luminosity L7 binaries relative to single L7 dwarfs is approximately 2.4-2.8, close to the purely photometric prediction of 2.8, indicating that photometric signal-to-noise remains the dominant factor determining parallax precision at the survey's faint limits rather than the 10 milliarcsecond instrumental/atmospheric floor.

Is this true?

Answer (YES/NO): NO